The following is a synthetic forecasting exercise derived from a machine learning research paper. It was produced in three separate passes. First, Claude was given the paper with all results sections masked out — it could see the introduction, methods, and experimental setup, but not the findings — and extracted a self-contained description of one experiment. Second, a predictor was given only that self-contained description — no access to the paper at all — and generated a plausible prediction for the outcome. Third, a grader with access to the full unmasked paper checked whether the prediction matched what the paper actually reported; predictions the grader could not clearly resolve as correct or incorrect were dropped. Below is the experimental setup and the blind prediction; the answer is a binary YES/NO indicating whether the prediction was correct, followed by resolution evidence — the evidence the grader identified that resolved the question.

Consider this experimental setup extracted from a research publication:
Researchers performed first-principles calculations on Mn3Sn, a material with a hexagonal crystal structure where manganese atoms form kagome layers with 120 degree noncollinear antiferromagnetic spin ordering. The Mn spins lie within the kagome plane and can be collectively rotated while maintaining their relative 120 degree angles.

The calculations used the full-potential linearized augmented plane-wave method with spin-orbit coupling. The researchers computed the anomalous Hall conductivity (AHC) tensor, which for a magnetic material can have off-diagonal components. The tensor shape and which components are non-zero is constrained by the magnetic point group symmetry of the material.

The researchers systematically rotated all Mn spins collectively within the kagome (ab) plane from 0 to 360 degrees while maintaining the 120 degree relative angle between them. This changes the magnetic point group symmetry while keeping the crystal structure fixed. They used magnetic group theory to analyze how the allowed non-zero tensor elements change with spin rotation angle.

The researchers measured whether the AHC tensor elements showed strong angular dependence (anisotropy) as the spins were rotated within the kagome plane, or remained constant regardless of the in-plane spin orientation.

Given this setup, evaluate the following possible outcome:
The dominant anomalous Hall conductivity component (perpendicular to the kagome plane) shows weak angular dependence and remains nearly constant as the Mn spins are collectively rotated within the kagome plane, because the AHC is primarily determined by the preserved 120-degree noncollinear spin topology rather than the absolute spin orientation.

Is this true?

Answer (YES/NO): NO